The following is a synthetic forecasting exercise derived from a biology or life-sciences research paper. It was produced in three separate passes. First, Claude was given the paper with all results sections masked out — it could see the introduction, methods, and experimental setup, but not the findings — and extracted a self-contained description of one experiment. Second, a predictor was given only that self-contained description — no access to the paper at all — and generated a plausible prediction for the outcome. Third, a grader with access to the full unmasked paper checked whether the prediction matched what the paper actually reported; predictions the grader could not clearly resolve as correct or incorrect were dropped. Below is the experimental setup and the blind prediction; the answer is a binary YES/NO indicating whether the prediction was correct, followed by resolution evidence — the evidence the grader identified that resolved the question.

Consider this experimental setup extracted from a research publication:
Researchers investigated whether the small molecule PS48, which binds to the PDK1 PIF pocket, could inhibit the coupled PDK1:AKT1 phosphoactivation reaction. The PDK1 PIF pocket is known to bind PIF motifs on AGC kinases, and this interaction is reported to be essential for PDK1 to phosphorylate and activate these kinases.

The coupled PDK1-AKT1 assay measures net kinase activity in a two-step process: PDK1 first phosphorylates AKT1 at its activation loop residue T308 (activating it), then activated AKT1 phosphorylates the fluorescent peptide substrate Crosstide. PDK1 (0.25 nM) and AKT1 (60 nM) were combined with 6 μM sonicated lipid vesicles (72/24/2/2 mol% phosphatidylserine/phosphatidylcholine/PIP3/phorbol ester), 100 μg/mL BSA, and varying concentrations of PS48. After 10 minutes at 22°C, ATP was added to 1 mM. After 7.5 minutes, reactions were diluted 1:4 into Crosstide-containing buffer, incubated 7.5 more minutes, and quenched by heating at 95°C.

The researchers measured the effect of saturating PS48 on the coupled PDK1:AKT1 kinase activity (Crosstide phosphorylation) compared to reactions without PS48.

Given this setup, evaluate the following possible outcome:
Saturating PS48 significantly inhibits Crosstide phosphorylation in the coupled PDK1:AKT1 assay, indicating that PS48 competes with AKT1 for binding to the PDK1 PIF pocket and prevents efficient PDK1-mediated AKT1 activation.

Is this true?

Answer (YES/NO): YES